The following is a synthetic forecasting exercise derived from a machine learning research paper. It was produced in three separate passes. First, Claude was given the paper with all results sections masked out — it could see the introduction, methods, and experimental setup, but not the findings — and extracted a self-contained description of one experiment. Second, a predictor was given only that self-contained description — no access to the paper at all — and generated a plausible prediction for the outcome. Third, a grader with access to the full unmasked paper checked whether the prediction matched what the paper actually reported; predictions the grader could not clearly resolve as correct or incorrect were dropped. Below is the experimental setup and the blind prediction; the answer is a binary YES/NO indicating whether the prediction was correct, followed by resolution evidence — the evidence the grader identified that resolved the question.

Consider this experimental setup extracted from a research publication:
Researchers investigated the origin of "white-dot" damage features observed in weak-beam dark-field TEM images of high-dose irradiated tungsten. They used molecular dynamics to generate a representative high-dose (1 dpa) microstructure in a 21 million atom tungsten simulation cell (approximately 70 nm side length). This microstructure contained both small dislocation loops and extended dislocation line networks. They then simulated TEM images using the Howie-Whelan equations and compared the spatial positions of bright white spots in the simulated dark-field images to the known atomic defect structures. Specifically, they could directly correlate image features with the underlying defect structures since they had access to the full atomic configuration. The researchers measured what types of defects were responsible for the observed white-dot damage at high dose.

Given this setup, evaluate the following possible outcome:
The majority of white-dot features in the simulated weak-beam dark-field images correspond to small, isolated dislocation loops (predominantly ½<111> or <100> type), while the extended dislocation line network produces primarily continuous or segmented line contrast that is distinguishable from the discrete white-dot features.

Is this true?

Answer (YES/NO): NO